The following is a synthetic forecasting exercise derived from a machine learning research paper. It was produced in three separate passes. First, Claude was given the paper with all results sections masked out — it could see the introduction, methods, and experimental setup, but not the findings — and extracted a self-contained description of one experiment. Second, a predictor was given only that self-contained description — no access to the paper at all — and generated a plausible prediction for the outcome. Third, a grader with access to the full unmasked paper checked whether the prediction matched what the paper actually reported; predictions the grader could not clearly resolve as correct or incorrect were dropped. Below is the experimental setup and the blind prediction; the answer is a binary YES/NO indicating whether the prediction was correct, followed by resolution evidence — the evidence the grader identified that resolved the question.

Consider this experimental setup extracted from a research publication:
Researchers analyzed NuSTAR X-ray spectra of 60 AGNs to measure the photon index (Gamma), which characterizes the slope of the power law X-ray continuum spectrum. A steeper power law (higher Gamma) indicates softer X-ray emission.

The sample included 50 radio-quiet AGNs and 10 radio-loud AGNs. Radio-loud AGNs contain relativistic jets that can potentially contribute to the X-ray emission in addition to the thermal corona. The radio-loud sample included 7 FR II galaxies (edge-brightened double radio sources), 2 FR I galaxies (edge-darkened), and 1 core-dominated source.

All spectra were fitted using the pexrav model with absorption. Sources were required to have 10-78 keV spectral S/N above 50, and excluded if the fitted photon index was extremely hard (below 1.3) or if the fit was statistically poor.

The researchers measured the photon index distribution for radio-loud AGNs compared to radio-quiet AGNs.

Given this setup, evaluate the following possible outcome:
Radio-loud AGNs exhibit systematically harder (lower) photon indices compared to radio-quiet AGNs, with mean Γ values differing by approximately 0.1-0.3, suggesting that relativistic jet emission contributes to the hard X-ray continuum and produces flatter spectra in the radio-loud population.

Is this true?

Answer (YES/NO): NO